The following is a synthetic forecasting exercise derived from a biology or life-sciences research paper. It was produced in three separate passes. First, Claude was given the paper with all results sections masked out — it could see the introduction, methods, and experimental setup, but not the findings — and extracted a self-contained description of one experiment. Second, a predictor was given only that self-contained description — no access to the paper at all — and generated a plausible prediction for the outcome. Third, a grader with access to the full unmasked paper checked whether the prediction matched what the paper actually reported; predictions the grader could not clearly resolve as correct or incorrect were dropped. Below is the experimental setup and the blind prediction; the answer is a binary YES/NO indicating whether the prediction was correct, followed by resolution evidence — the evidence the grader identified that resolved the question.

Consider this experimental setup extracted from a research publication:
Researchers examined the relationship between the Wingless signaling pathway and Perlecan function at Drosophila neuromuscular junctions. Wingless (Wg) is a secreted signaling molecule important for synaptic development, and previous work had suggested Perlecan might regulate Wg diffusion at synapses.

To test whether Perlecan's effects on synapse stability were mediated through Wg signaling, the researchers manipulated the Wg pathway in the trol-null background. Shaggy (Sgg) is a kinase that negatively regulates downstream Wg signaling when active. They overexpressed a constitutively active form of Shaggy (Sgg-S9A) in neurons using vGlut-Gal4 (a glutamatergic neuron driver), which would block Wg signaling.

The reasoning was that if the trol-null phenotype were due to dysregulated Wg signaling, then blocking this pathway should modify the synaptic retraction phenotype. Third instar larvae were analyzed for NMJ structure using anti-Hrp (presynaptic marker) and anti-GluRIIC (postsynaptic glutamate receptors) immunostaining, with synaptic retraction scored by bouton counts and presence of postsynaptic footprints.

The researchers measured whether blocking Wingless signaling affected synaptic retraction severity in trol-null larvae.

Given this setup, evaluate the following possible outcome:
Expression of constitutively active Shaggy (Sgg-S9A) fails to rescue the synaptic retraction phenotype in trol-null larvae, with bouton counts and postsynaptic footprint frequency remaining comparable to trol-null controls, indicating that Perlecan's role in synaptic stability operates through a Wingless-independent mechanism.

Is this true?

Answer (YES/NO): YES